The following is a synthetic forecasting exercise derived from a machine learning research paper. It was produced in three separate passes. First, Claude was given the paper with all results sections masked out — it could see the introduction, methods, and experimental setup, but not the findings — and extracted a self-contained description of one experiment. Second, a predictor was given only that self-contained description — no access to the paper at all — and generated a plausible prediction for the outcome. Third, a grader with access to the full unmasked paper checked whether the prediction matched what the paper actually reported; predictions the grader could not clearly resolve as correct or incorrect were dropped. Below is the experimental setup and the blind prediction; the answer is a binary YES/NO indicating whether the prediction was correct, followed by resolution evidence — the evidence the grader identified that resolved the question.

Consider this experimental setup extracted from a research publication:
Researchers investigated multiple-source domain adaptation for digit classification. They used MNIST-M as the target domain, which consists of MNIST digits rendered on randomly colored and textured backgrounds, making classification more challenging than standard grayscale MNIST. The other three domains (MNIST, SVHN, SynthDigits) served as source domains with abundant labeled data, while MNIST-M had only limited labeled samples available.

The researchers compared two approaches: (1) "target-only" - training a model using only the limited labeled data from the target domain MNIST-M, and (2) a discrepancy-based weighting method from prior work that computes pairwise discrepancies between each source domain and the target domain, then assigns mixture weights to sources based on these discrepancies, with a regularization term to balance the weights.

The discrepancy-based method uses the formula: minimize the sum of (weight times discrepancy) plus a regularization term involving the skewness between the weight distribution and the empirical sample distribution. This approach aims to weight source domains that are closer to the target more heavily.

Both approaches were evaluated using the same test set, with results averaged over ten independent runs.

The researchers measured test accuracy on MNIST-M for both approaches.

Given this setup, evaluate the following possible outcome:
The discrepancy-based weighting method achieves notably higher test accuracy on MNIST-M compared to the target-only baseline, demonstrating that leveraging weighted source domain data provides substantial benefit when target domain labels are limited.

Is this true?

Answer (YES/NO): NO